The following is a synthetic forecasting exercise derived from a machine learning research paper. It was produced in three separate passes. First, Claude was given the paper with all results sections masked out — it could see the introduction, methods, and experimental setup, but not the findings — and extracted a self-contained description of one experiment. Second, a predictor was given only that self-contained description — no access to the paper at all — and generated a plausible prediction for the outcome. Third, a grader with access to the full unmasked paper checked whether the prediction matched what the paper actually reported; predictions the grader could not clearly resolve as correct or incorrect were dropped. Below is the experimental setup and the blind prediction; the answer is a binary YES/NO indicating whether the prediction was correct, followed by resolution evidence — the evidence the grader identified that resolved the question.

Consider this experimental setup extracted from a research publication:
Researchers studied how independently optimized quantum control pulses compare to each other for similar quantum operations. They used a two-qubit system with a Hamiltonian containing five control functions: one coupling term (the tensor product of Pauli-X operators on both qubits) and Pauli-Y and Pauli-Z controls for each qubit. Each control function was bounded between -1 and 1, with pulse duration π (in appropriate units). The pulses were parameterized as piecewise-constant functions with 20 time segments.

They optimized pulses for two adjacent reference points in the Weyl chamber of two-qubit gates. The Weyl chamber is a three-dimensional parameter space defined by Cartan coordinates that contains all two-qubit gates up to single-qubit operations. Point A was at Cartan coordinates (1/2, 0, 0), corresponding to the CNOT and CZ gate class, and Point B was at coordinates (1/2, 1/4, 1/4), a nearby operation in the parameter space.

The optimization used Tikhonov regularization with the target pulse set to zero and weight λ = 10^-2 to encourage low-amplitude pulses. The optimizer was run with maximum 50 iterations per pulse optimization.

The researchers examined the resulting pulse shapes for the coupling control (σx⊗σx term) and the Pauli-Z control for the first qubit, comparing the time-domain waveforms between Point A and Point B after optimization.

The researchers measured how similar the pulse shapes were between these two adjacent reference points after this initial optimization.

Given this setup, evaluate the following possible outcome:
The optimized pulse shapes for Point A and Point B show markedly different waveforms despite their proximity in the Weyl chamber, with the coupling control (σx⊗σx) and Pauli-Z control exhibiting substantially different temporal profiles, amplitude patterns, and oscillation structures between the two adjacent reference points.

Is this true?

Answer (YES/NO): YES